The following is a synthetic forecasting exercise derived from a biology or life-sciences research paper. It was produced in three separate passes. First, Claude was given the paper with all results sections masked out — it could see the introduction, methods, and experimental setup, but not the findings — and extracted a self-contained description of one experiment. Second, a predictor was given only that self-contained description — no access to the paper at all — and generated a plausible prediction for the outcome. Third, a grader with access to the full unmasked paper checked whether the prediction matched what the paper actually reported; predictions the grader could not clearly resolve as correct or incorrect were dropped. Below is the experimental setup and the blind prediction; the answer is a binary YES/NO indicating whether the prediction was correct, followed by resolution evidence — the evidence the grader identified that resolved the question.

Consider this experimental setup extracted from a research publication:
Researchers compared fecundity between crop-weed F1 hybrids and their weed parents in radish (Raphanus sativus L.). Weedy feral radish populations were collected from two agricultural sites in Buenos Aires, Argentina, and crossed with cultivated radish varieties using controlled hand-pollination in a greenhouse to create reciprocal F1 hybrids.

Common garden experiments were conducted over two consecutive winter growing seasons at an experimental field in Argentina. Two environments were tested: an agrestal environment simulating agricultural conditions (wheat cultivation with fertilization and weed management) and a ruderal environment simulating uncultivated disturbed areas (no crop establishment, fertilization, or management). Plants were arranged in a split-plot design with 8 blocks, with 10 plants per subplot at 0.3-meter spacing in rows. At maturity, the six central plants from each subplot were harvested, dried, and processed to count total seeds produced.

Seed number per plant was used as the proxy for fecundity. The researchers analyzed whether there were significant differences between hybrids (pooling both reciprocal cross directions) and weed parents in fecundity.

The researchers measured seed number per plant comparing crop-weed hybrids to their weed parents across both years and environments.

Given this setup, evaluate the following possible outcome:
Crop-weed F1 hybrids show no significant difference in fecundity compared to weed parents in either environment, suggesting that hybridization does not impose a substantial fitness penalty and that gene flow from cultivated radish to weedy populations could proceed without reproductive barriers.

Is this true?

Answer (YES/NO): NO